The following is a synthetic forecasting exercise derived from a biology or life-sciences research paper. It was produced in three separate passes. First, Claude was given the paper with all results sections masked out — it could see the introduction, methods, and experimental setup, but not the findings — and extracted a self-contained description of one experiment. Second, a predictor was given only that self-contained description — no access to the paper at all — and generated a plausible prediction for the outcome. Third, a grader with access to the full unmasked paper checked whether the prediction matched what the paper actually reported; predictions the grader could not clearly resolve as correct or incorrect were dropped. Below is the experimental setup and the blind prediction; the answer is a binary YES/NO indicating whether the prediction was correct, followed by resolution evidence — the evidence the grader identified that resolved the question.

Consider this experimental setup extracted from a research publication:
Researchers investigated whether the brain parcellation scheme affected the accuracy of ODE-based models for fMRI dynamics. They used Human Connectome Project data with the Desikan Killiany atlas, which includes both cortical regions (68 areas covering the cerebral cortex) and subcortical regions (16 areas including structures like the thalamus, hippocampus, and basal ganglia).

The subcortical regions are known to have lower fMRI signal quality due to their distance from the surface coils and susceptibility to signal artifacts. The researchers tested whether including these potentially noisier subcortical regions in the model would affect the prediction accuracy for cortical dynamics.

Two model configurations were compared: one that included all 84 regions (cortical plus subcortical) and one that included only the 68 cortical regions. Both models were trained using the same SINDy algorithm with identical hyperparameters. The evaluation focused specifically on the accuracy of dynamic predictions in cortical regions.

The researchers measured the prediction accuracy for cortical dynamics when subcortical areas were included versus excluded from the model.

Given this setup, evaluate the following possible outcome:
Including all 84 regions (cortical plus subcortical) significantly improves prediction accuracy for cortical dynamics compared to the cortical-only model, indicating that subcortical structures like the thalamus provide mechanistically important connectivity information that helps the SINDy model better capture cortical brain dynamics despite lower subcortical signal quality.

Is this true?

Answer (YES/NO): YES